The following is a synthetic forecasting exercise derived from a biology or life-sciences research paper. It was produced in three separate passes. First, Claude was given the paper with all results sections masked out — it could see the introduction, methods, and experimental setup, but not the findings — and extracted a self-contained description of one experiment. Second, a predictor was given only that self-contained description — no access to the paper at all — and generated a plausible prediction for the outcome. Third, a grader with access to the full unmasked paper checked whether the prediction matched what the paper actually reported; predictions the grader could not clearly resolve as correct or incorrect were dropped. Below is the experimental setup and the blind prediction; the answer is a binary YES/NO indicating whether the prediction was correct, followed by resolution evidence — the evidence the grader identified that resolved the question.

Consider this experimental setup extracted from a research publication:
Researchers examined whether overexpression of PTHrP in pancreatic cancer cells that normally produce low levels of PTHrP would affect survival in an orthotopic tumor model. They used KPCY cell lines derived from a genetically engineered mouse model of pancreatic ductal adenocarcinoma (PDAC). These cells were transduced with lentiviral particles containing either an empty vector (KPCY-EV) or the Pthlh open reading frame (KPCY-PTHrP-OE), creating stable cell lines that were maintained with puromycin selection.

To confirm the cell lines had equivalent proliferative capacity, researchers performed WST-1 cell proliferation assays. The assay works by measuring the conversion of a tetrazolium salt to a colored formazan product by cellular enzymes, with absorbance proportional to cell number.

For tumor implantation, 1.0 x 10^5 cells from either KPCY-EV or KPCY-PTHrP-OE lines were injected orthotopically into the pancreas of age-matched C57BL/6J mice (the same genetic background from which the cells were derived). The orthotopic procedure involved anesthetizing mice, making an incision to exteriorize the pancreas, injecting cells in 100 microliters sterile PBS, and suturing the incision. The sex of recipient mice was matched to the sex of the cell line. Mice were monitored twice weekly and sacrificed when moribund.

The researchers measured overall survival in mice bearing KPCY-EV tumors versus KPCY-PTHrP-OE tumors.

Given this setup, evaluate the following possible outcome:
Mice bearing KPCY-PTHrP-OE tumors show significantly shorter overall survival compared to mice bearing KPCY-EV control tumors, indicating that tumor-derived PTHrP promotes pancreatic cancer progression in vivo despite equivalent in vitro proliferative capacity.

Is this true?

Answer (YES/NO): NO